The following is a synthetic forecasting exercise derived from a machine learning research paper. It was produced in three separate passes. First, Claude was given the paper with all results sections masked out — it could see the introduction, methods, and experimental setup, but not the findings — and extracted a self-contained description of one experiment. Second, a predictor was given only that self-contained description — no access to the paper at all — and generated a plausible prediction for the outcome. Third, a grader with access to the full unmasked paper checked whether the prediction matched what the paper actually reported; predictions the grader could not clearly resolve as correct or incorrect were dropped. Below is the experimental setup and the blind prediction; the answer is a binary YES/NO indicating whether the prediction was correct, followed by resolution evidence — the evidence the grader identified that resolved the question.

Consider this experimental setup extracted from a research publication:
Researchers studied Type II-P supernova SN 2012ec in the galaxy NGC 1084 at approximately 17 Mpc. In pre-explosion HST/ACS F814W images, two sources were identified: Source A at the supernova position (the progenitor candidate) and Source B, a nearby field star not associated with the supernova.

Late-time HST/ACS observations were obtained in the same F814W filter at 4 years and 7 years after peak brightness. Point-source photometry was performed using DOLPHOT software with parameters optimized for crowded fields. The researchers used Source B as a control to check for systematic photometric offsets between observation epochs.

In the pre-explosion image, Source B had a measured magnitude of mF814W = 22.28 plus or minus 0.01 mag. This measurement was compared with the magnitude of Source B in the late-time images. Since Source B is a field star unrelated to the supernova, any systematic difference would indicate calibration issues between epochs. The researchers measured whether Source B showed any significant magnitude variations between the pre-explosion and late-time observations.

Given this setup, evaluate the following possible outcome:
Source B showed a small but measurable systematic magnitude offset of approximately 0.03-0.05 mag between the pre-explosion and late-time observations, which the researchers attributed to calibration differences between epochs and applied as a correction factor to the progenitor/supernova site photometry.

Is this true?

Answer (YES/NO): NO